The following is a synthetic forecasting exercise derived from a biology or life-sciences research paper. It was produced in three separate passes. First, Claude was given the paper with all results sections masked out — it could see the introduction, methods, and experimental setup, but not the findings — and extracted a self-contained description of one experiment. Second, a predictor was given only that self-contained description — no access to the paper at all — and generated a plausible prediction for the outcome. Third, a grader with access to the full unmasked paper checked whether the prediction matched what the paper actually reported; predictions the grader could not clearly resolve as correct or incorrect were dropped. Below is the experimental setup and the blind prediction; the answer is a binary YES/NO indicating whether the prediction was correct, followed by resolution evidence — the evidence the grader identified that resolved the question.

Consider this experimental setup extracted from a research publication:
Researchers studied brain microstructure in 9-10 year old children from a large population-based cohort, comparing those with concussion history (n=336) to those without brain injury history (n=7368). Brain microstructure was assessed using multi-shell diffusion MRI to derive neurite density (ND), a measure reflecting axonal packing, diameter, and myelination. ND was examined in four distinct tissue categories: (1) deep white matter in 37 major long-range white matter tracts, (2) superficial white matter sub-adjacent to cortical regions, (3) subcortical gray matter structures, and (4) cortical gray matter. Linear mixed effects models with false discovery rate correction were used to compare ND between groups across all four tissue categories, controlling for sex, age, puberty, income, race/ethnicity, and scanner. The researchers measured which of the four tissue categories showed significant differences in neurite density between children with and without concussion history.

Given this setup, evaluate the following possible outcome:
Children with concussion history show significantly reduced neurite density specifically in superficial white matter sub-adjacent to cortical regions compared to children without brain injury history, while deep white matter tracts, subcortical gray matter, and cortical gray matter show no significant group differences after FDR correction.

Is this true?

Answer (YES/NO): NO